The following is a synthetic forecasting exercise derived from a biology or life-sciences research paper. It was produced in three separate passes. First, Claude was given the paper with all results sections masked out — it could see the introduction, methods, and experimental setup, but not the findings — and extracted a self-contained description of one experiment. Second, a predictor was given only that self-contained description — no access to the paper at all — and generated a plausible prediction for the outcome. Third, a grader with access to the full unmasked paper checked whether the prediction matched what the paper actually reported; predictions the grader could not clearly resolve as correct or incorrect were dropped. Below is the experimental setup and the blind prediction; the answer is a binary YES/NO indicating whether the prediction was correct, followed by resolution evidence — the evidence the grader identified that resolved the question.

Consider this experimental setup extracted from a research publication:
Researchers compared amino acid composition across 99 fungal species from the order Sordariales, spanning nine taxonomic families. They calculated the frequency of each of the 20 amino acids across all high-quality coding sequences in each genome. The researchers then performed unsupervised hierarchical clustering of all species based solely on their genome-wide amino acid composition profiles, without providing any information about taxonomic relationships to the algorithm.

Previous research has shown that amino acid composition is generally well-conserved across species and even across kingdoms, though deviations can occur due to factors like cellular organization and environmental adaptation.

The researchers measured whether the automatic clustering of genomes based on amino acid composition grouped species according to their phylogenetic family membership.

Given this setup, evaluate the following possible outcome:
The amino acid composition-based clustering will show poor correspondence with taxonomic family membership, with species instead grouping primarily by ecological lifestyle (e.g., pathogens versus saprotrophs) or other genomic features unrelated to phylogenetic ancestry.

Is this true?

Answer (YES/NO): NO